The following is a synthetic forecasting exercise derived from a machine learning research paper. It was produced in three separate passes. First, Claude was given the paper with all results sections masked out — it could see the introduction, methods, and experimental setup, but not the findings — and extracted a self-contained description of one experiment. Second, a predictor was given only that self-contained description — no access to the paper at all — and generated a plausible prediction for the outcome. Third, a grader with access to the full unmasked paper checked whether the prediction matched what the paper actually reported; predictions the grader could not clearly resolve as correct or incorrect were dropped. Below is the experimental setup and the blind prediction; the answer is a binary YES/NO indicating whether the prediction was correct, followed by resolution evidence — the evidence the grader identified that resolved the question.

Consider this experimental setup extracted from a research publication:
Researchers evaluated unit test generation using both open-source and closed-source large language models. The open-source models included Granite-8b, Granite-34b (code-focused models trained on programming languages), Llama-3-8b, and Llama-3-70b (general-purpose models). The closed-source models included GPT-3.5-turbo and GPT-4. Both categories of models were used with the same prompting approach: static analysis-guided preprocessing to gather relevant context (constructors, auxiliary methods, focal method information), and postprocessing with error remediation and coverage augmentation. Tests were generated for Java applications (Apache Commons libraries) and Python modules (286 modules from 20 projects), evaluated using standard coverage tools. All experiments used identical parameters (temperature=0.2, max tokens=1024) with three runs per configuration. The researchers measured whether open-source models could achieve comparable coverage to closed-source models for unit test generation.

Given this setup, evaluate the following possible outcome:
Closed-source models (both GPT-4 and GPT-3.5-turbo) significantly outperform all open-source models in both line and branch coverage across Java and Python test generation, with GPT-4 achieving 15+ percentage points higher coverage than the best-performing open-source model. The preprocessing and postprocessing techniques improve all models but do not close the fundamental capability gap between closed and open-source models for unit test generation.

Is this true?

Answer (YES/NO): NO